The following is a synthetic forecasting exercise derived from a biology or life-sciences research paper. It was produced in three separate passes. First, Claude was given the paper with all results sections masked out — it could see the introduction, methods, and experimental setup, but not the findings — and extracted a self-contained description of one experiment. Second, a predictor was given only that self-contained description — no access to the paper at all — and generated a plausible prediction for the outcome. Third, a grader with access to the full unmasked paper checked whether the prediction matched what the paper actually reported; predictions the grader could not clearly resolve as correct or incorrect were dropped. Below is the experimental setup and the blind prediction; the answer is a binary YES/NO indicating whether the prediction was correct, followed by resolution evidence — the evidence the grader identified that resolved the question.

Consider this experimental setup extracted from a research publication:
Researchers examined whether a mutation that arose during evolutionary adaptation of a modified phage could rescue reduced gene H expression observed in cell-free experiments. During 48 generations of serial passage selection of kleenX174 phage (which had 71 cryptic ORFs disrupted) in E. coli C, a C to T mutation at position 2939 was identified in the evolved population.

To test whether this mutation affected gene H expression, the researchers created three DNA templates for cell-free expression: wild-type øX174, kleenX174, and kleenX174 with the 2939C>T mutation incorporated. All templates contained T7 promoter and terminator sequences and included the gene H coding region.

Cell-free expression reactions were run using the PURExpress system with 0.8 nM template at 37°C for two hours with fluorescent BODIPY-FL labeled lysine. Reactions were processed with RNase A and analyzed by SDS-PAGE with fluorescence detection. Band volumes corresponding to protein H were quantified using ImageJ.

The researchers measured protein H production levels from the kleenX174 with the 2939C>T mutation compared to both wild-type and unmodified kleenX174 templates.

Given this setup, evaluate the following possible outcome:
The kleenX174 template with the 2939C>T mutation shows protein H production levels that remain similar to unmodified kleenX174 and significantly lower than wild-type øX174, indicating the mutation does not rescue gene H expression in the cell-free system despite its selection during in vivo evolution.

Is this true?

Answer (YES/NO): NO